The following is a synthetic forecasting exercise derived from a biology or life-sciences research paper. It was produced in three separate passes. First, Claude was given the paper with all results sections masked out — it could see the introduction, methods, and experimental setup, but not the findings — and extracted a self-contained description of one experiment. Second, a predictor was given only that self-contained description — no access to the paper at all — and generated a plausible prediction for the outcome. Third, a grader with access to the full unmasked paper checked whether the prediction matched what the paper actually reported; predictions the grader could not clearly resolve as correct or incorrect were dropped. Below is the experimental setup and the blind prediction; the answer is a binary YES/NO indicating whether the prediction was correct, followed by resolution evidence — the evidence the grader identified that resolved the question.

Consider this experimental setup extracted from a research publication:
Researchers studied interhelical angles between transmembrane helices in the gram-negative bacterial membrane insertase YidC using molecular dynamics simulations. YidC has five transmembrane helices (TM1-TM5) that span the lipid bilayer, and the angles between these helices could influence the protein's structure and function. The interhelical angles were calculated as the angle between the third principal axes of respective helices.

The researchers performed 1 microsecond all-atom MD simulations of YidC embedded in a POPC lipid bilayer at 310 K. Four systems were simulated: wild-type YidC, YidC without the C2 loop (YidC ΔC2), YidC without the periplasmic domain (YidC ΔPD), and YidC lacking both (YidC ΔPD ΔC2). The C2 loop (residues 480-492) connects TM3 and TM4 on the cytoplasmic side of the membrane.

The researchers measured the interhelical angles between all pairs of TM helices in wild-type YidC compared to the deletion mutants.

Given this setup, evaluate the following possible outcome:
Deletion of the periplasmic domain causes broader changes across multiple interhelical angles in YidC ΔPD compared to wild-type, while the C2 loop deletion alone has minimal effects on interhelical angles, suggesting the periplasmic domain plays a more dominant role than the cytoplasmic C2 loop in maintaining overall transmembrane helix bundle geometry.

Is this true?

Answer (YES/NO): NO